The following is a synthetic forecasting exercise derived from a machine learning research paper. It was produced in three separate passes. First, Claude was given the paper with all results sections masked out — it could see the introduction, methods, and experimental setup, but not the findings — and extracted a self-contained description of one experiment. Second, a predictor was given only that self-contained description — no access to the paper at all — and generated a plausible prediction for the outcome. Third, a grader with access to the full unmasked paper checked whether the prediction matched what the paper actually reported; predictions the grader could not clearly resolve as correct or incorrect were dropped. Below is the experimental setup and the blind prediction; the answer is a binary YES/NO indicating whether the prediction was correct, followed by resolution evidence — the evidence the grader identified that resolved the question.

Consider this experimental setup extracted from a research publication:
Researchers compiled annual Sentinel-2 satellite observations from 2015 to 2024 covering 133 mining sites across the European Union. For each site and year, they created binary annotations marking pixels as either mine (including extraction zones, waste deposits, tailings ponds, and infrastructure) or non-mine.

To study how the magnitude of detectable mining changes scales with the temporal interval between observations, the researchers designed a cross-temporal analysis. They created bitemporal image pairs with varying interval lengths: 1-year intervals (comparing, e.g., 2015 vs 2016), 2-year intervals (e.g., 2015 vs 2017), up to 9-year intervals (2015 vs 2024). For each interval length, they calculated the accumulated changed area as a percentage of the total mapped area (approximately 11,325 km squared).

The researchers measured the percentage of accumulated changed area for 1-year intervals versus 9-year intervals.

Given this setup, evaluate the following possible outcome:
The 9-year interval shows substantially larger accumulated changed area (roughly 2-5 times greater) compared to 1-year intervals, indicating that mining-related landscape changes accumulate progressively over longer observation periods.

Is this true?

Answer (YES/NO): NO